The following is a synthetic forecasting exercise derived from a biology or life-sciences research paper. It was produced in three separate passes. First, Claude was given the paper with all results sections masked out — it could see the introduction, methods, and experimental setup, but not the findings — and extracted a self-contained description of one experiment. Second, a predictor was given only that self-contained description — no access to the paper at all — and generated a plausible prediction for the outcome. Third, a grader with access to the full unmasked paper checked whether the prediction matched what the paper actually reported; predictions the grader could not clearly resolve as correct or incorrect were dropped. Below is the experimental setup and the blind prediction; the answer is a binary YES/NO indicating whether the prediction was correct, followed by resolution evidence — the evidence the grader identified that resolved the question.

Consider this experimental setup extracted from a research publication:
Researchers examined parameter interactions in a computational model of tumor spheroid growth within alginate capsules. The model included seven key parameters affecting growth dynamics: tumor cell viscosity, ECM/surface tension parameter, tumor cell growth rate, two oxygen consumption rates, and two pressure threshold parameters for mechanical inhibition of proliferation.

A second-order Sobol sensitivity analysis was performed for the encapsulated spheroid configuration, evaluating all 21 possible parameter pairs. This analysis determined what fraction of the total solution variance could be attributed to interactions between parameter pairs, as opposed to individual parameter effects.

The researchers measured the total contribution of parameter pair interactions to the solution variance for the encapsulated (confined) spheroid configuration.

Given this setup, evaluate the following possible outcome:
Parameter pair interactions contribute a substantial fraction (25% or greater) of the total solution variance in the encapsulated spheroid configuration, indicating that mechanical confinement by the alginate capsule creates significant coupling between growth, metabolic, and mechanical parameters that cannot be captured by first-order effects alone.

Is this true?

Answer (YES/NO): NO